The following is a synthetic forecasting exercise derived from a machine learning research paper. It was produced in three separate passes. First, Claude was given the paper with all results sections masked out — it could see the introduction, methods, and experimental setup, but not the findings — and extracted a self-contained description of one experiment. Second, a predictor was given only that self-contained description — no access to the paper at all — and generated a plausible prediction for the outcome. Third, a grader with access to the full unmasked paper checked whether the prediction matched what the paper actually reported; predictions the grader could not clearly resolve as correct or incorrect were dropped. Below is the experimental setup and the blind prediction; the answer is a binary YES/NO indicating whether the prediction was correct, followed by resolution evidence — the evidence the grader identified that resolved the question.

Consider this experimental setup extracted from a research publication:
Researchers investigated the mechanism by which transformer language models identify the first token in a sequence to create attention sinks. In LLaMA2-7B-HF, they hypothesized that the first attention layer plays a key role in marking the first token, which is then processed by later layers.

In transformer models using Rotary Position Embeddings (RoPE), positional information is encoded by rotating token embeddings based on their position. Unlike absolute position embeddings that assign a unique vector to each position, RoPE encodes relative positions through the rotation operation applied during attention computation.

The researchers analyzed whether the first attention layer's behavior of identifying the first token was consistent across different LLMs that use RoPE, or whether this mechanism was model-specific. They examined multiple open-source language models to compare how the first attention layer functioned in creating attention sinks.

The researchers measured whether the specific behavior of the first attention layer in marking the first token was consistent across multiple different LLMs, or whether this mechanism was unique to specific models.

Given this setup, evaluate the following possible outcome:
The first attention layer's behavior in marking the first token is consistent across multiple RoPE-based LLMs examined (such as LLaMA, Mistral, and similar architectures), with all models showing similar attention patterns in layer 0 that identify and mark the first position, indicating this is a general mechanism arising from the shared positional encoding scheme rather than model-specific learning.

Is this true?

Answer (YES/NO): NO